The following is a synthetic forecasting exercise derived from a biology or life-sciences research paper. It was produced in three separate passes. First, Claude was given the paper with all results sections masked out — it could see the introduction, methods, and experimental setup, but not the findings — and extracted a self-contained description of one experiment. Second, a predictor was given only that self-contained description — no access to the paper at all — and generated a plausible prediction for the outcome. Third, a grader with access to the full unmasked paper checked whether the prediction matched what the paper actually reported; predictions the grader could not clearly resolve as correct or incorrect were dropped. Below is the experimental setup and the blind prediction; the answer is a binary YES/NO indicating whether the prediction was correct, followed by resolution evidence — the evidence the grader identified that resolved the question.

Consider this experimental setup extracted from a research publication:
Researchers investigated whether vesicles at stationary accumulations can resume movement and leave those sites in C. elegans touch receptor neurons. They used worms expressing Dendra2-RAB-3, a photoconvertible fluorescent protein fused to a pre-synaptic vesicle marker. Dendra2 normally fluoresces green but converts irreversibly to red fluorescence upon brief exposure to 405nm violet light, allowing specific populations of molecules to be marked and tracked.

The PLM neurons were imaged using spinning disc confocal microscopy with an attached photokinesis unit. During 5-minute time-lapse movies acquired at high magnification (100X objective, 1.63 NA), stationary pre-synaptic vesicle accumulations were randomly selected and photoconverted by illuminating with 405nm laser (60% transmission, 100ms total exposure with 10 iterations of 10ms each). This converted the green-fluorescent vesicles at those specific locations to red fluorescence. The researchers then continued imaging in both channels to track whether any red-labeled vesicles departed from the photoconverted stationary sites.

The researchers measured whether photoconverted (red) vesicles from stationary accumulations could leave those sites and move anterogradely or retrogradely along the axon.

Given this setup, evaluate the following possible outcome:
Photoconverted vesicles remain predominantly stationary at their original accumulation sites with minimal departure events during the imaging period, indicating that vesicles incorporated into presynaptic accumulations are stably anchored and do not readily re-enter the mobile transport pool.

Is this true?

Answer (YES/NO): NO